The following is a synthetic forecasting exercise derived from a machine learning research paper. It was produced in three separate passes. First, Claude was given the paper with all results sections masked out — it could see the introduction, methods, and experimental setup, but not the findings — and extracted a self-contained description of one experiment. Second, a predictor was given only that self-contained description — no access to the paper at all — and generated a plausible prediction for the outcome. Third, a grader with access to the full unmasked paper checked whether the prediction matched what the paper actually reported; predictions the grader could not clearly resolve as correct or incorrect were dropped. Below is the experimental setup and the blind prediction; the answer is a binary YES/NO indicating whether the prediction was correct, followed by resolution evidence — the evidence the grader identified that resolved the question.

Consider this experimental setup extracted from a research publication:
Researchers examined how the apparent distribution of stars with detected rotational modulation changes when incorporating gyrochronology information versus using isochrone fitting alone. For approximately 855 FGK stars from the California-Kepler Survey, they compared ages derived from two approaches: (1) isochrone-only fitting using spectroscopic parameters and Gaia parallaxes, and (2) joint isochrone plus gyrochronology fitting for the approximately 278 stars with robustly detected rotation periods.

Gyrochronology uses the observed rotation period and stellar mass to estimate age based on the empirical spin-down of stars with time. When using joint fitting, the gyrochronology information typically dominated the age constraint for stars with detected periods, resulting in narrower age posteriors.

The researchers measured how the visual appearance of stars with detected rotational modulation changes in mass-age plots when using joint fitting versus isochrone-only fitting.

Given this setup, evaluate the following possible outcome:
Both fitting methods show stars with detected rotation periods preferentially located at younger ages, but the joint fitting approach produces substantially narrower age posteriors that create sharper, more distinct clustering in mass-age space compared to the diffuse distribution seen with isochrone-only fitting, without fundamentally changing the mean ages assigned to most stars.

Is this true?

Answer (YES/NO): NO